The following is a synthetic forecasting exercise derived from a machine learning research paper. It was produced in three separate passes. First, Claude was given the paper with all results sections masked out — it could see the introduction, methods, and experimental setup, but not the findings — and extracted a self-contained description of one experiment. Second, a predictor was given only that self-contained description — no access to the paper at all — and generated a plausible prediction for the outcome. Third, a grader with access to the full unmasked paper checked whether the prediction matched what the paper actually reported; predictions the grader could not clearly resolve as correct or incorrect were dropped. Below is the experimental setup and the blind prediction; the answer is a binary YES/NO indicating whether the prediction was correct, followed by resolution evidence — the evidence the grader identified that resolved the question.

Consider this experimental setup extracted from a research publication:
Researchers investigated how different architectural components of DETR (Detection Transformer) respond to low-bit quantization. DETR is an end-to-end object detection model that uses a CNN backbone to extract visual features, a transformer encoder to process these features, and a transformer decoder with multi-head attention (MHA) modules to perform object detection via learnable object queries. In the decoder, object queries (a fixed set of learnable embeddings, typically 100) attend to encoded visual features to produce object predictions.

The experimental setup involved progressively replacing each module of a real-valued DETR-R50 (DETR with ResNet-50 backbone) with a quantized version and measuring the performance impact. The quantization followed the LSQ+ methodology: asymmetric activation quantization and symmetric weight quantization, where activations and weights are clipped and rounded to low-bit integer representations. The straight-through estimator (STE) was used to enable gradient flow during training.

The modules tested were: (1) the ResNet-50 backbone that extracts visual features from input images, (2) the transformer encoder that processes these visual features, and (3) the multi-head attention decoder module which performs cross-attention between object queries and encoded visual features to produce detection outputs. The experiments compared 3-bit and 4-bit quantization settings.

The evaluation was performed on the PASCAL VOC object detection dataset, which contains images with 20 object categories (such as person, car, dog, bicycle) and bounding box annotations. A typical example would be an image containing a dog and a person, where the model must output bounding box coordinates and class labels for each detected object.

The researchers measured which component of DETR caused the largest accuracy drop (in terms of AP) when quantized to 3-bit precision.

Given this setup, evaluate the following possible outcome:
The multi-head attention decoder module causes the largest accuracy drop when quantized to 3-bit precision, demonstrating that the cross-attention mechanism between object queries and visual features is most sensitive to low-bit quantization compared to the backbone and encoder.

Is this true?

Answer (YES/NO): YES